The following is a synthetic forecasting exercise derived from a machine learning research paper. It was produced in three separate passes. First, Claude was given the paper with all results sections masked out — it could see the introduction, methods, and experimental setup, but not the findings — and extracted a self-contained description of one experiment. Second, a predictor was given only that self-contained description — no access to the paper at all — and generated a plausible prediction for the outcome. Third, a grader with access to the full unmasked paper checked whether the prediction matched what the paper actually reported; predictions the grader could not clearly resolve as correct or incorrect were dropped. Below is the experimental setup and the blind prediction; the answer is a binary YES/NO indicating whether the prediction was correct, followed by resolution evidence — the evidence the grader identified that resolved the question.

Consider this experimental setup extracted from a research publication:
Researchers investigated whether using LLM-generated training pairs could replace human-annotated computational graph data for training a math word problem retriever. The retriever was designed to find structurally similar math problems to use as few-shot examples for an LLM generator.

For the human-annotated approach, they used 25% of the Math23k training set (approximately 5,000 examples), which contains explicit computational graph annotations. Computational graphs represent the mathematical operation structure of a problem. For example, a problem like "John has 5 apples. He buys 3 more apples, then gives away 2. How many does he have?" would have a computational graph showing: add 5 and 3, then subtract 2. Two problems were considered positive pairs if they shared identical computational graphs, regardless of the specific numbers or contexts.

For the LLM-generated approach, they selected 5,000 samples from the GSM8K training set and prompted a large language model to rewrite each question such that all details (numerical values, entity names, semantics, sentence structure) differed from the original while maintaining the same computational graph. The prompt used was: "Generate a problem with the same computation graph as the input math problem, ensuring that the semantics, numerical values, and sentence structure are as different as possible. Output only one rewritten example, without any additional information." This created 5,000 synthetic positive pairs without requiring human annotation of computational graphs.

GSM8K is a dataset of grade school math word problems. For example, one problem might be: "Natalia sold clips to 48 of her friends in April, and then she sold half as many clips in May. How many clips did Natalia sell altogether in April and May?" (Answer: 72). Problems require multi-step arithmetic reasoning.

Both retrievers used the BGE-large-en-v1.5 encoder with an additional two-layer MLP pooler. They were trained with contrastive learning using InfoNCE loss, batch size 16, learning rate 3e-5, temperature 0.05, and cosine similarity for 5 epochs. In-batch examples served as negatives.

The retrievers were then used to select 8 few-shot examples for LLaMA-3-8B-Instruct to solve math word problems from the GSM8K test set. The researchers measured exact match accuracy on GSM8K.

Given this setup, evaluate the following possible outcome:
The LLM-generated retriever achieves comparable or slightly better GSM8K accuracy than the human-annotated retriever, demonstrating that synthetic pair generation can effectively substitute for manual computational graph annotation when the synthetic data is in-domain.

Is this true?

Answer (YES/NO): NO